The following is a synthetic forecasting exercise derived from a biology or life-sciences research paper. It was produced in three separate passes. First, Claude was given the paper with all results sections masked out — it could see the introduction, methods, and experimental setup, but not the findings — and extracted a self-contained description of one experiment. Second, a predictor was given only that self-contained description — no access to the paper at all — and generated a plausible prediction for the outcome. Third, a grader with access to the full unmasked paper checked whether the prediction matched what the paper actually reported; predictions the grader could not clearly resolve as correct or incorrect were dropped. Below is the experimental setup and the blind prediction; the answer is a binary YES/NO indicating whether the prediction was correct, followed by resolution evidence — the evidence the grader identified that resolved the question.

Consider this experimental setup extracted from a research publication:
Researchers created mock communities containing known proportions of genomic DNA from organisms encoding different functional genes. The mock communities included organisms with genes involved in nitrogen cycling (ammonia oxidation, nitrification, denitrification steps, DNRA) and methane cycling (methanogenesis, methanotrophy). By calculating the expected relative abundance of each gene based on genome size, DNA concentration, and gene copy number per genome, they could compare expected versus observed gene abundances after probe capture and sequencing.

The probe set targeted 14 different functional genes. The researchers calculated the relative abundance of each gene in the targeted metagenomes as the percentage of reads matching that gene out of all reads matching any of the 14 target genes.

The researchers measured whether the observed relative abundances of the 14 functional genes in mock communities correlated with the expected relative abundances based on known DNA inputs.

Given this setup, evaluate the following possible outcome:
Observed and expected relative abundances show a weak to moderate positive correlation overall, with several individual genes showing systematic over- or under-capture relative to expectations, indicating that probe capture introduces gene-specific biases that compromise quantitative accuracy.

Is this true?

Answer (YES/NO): NO